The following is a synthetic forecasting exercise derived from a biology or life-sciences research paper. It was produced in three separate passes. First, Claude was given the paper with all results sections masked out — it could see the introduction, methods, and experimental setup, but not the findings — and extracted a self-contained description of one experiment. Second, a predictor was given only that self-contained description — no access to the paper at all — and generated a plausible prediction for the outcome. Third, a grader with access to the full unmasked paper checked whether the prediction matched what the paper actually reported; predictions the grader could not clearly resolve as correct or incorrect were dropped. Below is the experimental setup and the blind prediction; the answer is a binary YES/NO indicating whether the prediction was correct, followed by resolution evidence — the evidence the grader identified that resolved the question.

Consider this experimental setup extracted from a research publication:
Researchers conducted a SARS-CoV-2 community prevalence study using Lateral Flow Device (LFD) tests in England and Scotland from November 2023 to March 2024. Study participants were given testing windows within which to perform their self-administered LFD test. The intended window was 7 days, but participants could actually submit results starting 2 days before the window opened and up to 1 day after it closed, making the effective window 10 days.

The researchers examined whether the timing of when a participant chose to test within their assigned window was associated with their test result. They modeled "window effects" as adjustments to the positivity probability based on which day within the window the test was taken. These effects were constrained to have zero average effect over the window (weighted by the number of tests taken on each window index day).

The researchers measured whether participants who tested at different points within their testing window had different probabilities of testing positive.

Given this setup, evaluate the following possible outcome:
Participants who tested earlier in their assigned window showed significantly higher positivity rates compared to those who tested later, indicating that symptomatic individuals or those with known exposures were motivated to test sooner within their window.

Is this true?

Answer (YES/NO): YES